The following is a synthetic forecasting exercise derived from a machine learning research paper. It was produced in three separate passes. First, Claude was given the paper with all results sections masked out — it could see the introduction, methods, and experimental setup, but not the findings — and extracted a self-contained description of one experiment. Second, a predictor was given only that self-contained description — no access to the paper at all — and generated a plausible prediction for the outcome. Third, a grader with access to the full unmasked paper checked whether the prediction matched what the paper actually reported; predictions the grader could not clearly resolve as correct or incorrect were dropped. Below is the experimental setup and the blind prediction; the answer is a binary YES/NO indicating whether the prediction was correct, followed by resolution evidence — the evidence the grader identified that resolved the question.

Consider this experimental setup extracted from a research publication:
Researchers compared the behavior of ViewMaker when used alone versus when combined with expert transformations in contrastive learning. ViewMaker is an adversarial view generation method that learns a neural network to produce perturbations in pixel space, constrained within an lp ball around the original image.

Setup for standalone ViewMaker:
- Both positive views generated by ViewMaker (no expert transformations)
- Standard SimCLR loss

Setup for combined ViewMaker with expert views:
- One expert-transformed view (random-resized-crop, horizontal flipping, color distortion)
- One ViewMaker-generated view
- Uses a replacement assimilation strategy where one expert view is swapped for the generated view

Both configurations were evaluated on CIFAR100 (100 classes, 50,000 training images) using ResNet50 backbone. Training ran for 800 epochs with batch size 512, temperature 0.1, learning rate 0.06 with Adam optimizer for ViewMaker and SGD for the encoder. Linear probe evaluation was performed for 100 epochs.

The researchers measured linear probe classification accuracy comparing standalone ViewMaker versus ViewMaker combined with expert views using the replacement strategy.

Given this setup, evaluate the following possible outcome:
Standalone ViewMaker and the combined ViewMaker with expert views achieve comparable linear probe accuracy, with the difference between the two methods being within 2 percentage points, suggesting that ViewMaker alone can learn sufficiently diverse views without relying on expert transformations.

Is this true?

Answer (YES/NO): NO